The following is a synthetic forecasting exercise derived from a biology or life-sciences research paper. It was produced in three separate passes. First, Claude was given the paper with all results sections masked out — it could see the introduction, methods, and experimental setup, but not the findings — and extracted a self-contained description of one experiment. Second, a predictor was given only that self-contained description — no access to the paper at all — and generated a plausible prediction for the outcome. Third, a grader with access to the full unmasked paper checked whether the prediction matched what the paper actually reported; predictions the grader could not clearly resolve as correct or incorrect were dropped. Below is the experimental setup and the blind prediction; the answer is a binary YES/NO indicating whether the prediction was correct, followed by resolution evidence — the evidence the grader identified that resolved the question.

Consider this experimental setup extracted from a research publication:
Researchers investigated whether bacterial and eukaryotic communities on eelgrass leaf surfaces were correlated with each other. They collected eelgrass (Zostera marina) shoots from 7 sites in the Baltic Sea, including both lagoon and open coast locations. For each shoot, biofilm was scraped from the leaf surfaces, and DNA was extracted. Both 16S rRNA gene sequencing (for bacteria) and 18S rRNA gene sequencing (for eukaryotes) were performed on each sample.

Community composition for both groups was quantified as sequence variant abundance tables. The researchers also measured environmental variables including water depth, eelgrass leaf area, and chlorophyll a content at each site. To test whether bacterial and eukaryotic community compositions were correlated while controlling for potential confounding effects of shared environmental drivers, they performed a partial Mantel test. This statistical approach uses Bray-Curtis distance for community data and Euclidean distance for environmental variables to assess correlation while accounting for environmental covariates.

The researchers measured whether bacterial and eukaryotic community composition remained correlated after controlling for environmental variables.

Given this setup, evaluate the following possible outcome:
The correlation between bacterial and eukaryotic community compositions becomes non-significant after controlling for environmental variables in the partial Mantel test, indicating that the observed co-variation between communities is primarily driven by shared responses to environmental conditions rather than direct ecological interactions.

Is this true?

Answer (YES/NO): NO